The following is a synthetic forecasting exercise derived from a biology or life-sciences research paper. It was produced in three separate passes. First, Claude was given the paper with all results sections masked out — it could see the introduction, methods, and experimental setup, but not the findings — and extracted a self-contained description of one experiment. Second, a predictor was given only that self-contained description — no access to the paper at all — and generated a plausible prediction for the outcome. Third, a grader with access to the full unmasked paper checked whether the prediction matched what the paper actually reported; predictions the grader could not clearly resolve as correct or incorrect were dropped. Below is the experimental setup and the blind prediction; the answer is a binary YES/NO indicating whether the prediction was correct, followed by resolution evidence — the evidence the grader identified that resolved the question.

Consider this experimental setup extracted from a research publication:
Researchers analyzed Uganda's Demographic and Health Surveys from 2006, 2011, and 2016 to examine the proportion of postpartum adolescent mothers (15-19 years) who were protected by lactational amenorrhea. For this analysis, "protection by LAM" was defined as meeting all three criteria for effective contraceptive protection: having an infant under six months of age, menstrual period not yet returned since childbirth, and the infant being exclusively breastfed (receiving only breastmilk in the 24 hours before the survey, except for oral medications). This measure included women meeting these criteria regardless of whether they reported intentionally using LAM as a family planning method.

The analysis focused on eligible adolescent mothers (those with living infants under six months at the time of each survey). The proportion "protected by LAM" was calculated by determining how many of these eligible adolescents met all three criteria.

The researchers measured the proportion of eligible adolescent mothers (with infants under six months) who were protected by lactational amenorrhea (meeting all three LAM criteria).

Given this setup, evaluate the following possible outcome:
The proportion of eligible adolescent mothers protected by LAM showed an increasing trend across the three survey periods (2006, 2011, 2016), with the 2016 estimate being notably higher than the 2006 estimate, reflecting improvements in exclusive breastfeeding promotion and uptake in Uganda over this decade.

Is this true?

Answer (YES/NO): NO